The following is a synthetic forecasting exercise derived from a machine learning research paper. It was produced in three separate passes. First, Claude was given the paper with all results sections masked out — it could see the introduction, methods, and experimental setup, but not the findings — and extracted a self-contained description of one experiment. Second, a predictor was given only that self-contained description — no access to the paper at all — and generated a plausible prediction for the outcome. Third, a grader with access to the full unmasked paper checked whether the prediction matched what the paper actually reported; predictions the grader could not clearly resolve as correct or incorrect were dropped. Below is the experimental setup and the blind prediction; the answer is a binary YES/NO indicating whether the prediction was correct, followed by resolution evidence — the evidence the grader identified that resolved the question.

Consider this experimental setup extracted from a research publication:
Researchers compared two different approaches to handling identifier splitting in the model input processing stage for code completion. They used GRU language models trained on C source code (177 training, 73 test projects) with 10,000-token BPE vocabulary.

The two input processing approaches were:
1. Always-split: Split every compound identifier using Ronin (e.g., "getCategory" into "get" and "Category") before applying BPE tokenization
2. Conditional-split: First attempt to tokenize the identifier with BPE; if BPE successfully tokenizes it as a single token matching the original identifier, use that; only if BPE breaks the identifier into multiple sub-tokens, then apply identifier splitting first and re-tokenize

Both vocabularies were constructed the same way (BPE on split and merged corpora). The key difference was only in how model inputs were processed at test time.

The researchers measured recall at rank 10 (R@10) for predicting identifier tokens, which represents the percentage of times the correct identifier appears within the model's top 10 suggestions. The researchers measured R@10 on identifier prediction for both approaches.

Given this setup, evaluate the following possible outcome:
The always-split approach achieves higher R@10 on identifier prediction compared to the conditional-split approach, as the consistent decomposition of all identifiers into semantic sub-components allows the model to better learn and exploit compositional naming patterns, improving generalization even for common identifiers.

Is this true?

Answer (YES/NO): NO